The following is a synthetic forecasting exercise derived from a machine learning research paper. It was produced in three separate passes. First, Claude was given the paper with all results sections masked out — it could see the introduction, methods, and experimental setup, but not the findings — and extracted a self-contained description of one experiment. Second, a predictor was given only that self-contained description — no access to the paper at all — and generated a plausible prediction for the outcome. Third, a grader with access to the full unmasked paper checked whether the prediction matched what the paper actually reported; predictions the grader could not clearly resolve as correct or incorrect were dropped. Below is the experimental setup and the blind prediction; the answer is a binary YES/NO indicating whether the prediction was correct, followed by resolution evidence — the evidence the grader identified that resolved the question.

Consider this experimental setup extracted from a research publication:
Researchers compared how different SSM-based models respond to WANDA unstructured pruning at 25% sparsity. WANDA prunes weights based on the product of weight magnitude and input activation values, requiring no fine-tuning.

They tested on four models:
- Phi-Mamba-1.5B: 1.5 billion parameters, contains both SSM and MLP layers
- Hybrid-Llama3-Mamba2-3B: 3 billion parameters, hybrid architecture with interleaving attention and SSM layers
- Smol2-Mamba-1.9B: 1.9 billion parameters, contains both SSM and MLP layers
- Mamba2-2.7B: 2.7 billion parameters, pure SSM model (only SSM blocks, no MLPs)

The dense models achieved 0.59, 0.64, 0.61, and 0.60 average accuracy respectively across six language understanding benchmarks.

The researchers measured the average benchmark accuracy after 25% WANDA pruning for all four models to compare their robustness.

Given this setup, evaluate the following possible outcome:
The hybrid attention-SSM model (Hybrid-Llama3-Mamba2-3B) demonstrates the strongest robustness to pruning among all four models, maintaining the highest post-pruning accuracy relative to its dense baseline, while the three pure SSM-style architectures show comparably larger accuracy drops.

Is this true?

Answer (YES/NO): NO